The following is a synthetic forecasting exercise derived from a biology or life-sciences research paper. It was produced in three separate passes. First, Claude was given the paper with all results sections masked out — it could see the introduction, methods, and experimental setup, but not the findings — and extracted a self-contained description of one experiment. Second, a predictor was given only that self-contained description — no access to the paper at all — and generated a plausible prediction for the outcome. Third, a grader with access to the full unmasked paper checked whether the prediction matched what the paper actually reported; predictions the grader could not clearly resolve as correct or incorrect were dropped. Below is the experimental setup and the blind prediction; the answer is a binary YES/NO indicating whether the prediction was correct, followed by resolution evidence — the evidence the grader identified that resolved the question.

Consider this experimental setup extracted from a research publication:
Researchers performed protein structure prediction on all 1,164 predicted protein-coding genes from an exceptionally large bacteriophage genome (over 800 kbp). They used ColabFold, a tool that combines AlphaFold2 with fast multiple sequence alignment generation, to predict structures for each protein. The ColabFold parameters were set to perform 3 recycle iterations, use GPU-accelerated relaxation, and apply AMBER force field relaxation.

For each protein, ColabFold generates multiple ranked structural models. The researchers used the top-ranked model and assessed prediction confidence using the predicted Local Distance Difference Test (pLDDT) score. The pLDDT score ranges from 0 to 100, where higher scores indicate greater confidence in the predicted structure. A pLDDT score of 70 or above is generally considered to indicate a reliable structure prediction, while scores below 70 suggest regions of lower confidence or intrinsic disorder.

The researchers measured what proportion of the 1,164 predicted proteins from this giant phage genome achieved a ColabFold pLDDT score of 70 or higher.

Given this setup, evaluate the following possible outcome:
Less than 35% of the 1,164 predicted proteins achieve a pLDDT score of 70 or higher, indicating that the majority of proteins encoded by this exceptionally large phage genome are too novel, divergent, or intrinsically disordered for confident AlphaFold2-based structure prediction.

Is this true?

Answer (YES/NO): NO